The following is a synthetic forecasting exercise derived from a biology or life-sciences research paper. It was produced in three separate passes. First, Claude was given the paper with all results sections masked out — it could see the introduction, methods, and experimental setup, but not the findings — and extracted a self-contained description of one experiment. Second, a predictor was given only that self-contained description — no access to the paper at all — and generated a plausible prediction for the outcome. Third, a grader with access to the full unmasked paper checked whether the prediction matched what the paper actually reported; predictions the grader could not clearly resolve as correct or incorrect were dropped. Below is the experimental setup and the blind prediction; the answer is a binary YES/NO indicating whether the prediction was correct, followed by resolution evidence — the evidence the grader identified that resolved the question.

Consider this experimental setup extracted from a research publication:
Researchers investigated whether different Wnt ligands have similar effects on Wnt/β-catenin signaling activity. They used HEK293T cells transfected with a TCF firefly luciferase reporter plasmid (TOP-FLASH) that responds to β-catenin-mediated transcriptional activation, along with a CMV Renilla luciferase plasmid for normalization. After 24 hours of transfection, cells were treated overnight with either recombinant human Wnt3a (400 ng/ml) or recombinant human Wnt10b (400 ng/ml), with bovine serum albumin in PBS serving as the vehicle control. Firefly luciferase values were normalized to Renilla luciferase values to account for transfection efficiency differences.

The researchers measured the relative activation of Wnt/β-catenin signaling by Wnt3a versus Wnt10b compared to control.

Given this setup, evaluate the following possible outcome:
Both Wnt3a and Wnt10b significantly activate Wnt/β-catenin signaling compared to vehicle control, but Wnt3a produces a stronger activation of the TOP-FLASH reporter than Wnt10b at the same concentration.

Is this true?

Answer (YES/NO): YES